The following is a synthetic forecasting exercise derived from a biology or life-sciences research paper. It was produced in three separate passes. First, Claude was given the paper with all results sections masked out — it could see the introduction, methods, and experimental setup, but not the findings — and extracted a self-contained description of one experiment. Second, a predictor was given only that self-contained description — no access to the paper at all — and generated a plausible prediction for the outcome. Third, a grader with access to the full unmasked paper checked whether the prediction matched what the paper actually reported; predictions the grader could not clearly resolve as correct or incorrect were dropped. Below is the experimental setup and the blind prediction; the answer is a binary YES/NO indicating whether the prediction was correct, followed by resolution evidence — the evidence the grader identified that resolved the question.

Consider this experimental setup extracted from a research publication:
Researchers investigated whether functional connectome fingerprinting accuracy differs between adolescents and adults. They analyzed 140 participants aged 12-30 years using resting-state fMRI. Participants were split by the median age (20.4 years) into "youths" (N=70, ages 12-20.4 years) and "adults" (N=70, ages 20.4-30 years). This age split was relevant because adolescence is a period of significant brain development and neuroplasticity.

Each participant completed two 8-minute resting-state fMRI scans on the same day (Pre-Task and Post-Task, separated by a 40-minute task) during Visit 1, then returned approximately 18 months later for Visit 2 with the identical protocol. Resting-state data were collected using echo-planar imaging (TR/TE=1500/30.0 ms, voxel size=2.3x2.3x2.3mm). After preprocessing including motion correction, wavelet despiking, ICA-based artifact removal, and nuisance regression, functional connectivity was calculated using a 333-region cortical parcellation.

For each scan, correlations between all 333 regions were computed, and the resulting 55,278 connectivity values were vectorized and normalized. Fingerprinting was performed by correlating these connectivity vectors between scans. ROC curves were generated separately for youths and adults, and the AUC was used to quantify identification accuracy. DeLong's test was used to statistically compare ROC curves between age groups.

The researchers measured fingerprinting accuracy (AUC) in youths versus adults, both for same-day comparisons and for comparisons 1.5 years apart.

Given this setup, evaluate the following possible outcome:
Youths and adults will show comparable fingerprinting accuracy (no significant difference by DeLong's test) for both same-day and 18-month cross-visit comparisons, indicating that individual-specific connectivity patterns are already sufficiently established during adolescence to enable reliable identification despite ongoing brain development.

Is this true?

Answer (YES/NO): NO